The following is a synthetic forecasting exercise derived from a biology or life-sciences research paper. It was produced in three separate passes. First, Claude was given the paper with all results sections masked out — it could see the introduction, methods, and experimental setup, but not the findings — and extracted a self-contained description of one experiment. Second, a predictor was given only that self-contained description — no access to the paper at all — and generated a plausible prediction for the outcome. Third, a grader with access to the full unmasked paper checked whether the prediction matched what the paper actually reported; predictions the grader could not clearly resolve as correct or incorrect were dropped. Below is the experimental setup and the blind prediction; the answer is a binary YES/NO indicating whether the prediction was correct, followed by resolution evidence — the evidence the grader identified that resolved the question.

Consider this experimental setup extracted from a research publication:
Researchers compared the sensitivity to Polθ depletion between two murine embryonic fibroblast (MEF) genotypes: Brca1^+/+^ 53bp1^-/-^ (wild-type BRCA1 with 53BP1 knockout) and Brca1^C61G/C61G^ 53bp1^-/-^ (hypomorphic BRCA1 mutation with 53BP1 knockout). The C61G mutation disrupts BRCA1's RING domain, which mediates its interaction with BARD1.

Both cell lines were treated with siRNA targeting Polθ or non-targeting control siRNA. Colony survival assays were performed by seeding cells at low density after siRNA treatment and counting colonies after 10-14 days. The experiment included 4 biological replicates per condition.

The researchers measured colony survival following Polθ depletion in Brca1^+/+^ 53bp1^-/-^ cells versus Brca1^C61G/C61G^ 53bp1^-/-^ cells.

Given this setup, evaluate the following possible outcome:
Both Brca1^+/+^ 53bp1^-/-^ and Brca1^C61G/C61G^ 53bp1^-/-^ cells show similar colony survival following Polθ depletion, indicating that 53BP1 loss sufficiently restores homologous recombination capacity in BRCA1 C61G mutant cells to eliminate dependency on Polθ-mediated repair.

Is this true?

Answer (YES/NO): NO